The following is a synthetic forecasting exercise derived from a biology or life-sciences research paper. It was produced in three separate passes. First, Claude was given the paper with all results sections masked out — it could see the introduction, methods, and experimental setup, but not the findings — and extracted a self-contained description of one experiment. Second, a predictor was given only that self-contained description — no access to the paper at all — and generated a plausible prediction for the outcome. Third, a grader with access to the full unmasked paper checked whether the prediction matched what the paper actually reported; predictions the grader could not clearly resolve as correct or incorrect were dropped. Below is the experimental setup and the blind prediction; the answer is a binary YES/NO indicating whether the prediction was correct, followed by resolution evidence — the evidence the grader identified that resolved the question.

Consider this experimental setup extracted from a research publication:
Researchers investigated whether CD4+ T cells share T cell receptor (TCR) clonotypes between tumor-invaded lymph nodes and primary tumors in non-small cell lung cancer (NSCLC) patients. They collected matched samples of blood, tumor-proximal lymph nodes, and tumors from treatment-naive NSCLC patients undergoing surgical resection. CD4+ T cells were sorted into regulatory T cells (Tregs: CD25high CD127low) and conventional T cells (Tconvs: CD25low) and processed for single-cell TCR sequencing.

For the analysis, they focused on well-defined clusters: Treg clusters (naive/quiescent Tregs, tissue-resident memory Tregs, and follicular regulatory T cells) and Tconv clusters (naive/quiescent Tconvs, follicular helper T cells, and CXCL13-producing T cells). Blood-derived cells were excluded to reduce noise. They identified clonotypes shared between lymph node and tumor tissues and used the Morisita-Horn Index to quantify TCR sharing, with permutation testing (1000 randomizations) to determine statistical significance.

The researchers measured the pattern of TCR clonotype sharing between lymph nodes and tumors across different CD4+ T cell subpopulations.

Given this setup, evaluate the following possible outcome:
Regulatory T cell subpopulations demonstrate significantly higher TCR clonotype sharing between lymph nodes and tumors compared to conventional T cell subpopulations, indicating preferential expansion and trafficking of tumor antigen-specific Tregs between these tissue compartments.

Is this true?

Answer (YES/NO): NO